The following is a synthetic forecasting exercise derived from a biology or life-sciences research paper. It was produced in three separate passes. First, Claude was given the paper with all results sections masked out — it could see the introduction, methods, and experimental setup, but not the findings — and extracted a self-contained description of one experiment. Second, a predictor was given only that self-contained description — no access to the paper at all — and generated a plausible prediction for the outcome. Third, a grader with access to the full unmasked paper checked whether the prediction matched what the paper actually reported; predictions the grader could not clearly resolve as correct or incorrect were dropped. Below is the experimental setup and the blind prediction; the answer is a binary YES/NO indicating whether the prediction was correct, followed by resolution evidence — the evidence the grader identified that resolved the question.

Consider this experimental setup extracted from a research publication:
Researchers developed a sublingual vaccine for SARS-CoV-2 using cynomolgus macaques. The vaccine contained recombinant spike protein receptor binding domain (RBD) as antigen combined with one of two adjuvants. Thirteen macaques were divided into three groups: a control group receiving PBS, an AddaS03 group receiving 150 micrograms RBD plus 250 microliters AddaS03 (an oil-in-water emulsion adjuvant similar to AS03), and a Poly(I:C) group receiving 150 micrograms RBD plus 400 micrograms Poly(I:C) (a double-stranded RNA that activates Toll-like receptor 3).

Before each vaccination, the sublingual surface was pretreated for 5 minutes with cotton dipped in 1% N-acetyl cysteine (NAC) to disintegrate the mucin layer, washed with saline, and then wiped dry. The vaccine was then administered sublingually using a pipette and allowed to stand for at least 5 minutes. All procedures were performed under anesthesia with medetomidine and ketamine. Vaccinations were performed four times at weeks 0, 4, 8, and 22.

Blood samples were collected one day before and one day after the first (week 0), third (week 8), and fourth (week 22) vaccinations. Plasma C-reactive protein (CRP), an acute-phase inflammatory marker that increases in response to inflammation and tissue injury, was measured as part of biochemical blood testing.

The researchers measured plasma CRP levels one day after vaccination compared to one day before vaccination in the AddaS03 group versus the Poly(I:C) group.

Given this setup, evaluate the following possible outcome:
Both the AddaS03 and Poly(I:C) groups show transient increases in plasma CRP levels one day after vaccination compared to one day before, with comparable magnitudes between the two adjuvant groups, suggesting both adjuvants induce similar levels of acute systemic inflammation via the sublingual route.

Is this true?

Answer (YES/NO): NO